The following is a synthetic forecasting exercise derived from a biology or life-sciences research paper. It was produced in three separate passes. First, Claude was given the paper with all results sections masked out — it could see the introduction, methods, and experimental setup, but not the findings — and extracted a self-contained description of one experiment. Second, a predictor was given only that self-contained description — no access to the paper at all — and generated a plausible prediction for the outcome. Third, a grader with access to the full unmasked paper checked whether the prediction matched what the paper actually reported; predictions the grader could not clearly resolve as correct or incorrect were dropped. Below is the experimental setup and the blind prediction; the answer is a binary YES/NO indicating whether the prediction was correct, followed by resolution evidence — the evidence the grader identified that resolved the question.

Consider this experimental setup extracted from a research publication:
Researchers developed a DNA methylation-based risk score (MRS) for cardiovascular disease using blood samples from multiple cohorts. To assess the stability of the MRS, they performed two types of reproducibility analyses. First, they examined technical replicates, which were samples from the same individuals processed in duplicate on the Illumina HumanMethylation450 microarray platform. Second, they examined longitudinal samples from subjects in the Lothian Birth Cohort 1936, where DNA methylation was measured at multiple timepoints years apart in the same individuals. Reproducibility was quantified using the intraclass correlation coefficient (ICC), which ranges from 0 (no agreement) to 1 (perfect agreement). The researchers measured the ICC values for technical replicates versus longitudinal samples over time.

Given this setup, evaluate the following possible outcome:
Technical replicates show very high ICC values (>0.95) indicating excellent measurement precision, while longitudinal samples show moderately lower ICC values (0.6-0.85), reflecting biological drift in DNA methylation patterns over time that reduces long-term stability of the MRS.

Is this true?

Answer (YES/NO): NO